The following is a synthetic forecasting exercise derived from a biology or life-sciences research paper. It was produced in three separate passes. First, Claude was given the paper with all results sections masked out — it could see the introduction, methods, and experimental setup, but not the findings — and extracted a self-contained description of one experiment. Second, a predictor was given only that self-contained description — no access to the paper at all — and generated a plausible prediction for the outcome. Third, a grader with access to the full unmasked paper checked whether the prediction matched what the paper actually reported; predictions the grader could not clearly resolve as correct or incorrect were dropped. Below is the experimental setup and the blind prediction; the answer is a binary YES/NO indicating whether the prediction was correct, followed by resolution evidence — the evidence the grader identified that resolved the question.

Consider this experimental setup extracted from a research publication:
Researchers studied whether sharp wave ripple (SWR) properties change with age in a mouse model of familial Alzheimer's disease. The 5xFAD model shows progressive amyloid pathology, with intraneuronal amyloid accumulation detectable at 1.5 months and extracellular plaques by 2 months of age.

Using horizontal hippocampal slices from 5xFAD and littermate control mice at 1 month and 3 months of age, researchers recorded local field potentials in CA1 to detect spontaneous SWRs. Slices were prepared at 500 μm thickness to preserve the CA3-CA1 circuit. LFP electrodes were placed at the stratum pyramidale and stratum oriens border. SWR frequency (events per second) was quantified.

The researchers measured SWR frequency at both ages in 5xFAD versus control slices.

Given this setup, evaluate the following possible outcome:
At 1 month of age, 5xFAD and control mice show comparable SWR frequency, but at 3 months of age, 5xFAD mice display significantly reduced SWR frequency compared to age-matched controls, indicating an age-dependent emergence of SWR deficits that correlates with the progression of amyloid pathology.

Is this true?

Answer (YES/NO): NO